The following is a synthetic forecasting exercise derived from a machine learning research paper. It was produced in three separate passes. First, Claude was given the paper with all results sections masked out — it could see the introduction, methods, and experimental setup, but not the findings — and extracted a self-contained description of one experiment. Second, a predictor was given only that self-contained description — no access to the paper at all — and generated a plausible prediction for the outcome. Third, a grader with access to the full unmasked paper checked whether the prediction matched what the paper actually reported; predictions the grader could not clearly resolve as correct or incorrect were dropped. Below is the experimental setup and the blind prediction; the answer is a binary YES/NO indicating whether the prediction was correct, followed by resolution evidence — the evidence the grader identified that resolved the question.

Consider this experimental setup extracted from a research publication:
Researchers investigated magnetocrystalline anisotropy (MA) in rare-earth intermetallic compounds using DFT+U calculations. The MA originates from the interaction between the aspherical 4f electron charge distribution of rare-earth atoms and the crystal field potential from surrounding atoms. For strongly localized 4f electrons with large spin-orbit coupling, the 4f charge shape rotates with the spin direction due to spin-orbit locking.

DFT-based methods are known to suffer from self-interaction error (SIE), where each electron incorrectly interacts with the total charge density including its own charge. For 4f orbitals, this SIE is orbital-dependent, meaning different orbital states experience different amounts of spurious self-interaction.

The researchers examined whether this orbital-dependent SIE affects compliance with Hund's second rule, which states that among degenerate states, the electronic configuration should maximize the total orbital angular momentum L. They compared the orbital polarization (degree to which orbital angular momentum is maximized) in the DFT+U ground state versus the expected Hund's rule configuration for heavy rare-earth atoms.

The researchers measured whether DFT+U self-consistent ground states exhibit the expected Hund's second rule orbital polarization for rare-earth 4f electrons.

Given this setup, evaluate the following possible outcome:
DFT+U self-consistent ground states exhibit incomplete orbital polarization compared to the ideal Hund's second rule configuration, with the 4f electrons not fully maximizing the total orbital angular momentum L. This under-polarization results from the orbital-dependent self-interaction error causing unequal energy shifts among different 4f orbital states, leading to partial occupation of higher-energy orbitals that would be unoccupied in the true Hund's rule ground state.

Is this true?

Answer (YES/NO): NO